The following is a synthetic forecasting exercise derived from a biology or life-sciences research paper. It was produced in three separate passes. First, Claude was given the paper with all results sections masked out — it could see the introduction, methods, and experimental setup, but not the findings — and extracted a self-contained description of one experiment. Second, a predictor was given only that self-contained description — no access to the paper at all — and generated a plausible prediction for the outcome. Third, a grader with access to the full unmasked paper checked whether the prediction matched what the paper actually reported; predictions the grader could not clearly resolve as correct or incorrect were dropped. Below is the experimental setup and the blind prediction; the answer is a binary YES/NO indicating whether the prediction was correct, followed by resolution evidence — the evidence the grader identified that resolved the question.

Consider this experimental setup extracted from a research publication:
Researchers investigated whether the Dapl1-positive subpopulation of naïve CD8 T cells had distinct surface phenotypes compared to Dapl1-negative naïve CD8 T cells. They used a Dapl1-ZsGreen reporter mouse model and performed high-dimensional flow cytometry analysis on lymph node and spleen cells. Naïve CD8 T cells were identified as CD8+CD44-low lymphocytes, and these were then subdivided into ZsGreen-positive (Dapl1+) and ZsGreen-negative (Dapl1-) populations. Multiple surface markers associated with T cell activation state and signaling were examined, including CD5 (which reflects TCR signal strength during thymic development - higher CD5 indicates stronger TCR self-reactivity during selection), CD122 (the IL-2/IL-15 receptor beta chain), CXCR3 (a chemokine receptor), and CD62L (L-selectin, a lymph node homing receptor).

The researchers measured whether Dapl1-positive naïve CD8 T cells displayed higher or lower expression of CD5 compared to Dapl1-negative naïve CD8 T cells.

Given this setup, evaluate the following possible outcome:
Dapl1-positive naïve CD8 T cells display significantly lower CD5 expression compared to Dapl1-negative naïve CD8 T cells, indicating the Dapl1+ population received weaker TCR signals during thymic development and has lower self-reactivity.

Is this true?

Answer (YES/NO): NO